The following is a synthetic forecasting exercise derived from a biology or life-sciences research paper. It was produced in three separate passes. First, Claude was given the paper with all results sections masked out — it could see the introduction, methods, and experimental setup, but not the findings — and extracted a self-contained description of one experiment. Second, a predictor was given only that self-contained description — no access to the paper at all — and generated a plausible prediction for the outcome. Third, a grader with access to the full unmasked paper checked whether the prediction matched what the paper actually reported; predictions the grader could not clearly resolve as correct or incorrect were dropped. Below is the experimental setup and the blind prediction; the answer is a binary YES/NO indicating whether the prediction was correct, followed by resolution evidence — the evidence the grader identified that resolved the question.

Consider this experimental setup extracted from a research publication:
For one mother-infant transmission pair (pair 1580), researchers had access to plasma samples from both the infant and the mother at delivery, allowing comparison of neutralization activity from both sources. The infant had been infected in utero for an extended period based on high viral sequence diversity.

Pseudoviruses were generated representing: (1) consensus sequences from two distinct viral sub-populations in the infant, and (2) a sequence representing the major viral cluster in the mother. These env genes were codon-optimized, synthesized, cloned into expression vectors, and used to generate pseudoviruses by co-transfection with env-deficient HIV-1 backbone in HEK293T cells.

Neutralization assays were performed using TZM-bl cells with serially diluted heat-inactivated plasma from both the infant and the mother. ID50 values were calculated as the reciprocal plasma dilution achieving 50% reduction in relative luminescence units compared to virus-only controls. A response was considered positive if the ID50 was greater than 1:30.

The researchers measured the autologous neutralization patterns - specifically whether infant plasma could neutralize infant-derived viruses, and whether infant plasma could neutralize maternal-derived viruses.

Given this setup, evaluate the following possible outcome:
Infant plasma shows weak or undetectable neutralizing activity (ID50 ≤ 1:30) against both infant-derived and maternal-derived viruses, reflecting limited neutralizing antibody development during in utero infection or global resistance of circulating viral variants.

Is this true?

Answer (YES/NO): YES